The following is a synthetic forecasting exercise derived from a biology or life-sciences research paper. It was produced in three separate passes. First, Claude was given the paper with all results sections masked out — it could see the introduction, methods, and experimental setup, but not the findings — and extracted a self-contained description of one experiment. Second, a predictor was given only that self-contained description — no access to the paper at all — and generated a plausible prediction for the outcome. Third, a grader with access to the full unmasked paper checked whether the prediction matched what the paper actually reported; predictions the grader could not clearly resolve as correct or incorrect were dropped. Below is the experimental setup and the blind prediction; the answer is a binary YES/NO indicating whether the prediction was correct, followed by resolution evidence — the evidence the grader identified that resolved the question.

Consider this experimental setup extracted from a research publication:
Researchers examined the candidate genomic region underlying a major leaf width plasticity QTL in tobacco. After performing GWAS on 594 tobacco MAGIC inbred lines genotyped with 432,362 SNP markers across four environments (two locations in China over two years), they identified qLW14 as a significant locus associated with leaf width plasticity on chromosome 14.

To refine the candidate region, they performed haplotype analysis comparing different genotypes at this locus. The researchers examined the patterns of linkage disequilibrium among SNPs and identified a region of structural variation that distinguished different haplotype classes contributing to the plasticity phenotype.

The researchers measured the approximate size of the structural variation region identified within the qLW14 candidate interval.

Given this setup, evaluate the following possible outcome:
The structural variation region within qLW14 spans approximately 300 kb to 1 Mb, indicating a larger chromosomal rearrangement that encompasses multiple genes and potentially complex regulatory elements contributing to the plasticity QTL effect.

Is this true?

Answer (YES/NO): NO